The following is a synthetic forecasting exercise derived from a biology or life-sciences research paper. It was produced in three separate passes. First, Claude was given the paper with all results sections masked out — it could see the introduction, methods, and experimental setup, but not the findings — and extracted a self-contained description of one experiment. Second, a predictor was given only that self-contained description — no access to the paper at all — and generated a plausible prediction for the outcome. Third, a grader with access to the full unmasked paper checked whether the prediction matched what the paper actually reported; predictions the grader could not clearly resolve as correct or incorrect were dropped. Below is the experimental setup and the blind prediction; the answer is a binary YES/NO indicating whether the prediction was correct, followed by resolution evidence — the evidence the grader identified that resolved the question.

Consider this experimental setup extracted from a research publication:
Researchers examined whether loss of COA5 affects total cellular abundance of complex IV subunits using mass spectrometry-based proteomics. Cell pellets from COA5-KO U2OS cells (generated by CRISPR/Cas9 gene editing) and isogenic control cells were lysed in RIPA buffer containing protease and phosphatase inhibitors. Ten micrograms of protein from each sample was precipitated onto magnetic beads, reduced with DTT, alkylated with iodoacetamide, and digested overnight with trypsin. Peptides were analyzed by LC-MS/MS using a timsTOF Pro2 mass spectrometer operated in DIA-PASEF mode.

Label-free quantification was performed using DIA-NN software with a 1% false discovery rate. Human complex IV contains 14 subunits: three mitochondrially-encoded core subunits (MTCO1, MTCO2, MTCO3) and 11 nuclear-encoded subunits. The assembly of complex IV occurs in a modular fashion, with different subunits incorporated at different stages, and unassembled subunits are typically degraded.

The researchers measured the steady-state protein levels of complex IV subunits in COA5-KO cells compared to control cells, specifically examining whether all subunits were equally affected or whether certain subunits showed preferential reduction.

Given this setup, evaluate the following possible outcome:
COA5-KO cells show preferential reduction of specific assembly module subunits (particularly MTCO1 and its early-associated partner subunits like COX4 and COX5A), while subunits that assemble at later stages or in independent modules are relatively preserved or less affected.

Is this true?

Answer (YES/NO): NO